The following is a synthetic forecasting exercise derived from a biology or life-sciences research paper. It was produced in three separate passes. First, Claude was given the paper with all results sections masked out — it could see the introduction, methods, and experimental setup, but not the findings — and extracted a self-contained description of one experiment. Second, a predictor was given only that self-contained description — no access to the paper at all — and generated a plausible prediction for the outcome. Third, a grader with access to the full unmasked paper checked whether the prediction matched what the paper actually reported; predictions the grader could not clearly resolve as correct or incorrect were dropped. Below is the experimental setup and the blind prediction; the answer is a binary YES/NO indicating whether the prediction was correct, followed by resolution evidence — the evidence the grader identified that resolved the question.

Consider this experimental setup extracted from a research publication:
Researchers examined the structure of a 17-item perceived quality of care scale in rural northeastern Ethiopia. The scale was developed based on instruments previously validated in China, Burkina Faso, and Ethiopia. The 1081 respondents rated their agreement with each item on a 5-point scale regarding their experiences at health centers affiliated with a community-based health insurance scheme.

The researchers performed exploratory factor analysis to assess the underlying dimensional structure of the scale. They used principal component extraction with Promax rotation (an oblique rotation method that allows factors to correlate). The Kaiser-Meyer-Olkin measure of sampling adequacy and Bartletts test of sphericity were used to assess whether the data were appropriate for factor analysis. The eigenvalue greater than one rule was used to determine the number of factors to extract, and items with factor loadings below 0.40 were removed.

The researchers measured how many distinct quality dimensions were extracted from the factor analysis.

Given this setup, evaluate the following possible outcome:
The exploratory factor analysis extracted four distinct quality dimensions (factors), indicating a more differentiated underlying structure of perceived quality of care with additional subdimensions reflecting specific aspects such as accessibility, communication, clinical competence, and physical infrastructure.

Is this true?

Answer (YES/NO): NO